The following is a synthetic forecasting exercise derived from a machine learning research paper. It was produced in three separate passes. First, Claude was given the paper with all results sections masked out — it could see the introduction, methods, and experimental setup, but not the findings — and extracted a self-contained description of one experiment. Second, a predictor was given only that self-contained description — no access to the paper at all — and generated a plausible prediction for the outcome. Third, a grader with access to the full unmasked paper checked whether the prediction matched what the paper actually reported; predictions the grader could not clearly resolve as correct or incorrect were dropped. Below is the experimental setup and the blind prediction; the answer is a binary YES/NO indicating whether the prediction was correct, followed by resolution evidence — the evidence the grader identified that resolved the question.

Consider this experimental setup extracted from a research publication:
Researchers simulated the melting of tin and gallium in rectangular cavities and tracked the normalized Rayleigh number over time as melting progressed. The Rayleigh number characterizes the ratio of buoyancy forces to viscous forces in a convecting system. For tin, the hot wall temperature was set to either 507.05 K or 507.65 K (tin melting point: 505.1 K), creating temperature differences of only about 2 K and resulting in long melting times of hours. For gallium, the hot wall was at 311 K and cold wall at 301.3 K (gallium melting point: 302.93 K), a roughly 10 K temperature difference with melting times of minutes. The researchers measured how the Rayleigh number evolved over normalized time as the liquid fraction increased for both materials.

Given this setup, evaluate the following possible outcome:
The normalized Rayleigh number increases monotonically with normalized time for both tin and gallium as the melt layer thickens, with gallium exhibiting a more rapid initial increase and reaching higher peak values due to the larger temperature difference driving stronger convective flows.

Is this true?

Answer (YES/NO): NO